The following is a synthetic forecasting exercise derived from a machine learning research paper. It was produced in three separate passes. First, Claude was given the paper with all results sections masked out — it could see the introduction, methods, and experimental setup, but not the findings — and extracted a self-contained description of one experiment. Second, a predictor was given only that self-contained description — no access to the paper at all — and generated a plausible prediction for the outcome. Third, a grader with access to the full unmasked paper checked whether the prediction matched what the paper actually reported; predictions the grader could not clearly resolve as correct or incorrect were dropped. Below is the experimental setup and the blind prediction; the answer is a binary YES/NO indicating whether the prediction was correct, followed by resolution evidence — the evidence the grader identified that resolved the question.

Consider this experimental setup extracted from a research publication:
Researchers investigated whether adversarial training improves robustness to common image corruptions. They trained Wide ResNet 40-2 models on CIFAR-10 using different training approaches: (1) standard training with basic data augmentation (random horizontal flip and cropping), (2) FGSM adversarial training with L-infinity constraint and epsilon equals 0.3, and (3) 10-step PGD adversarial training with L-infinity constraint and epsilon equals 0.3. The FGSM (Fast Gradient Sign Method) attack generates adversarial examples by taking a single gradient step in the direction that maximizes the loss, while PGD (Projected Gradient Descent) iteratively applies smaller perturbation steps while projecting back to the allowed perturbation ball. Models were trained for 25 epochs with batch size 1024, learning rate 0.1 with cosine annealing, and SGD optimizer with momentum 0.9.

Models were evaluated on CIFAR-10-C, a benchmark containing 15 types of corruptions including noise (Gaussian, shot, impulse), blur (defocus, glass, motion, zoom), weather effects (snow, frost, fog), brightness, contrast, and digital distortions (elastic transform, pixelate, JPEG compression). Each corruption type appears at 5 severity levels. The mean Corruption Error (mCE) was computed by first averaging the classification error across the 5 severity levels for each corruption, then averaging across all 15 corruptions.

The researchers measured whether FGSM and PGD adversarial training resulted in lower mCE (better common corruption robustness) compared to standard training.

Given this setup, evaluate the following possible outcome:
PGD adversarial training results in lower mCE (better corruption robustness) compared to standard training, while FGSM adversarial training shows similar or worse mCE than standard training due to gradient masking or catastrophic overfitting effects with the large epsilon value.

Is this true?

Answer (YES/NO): NO